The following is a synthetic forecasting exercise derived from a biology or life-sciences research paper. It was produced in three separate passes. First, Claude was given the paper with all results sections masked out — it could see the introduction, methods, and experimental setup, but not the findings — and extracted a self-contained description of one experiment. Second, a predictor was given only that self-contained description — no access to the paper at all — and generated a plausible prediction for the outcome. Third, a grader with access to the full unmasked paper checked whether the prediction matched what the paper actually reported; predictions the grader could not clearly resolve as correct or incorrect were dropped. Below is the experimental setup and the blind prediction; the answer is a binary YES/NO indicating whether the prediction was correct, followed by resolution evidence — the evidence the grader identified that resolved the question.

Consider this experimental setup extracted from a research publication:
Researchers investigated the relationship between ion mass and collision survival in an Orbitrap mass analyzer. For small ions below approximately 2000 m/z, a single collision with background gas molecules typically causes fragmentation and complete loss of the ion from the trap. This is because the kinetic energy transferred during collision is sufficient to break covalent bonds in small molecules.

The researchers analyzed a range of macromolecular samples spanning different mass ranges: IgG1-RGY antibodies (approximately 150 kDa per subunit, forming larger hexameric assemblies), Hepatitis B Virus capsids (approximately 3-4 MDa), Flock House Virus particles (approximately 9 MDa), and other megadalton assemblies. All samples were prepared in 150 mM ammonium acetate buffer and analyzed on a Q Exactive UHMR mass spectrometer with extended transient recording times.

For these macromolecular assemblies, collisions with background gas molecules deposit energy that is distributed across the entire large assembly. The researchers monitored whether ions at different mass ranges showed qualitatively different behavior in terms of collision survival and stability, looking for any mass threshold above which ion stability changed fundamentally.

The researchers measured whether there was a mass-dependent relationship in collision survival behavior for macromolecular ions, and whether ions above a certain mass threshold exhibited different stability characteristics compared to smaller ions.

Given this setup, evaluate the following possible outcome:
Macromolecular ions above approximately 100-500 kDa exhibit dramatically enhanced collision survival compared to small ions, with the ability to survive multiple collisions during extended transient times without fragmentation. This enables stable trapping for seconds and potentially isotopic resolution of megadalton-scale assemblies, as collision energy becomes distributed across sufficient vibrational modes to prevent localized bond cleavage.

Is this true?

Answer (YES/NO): NO